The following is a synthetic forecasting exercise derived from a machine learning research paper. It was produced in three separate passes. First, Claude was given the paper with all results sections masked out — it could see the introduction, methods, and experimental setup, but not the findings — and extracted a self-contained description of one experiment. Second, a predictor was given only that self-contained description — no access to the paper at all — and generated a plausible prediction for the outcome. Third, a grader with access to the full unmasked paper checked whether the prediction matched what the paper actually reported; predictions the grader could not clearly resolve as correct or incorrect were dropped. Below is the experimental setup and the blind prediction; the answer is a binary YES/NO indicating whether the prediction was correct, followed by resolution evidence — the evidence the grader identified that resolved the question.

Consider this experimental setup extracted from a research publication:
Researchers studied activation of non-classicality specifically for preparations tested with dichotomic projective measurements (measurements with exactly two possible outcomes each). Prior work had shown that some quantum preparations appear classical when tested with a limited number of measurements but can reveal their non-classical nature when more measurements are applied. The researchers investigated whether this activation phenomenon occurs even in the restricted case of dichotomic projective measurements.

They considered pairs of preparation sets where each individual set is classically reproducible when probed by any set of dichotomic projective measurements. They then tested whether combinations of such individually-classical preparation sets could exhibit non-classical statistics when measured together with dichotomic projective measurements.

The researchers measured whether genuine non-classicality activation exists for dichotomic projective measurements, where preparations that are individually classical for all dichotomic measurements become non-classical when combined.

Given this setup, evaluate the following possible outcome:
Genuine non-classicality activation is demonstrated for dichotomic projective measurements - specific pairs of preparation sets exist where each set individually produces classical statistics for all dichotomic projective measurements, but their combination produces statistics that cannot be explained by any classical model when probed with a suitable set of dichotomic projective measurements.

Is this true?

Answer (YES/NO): YES